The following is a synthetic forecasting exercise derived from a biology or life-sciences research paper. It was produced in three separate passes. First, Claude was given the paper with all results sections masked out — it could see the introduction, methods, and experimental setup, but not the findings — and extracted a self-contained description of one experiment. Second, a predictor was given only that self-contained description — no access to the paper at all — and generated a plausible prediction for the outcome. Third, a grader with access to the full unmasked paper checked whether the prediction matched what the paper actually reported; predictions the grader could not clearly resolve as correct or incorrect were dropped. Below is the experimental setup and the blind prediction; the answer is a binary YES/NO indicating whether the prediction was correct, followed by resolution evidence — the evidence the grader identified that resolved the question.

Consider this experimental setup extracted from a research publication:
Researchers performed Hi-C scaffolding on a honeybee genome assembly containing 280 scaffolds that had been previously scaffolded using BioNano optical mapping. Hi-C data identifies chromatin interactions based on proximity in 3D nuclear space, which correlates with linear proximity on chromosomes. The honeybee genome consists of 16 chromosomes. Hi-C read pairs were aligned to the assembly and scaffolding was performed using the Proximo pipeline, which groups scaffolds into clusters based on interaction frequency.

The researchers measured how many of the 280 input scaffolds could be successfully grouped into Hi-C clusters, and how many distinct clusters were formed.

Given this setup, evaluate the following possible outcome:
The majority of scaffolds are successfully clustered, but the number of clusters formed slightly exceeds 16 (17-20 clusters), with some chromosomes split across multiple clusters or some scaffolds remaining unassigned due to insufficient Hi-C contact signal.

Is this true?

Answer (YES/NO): NO